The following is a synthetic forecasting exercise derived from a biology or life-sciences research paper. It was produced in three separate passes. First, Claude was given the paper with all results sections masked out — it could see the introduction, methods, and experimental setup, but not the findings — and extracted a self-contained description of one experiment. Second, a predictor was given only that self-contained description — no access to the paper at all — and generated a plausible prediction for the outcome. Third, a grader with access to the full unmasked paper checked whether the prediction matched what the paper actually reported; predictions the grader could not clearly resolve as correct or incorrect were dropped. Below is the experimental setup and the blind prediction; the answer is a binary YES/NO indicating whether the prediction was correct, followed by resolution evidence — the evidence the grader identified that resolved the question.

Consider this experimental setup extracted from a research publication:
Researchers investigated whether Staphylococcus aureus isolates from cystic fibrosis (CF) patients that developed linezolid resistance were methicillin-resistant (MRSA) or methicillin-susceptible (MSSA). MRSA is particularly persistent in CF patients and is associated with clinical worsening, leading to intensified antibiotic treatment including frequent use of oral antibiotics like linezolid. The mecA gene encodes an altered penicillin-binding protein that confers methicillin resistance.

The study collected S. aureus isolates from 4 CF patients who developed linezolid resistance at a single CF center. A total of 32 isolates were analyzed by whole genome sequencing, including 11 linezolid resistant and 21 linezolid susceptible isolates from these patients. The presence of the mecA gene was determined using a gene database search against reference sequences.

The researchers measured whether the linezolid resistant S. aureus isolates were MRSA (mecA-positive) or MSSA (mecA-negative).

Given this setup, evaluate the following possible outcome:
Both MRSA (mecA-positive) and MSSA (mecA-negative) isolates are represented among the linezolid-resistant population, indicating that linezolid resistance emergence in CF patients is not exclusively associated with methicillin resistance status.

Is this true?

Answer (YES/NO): NO